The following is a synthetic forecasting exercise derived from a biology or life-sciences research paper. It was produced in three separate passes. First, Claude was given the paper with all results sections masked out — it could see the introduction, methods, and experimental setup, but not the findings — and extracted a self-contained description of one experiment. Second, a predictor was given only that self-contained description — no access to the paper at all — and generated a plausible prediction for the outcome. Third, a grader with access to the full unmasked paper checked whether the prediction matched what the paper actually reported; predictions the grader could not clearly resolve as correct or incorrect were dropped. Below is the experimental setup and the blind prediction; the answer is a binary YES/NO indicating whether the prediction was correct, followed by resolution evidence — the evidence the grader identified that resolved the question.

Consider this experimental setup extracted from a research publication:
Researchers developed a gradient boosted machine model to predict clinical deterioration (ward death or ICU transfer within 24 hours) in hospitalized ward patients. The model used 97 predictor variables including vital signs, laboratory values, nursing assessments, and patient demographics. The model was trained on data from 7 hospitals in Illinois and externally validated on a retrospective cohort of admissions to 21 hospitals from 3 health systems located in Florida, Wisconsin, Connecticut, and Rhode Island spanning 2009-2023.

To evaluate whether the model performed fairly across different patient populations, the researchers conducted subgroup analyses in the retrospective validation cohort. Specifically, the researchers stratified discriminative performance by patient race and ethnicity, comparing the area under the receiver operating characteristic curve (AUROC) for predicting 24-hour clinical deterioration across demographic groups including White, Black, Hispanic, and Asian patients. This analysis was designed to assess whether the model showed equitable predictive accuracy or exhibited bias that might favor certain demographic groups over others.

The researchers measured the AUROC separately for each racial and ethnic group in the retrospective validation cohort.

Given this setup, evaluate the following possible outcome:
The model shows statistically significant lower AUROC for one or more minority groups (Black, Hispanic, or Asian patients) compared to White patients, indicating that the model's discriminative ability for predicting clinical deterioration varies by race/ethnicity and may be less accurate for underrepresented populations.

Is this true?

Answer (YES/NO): NO